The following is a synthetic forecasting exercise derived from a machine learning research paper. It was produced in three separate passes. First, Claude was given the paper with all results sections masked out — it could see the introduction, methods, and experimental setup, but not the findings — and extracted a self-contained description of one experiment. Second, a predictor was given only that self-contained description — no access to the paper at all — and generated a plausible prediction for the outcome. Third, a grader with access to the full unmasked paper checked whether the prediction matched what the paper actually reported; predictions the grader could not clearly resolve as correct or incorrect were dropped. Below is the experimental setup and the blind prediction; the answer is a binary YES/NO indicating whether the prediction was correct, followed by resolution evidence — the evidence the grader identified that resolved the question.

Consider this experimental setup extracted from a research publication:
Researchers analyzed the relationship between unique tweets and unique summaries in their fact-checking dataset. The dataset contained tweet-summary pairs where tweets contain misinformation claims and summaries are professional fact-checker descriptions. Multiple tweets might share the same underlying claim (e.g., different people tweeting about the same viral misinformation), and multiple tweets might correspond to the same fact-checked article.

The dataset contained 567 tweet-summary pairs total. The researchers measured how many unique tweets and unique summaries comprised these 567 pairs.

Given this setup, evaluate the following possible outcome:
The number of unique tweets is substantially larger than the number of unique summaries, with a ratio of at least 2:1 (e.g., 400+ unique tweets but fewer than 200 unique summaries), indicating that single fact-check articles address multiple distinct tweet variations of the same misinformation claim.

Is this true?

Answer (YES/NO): NO